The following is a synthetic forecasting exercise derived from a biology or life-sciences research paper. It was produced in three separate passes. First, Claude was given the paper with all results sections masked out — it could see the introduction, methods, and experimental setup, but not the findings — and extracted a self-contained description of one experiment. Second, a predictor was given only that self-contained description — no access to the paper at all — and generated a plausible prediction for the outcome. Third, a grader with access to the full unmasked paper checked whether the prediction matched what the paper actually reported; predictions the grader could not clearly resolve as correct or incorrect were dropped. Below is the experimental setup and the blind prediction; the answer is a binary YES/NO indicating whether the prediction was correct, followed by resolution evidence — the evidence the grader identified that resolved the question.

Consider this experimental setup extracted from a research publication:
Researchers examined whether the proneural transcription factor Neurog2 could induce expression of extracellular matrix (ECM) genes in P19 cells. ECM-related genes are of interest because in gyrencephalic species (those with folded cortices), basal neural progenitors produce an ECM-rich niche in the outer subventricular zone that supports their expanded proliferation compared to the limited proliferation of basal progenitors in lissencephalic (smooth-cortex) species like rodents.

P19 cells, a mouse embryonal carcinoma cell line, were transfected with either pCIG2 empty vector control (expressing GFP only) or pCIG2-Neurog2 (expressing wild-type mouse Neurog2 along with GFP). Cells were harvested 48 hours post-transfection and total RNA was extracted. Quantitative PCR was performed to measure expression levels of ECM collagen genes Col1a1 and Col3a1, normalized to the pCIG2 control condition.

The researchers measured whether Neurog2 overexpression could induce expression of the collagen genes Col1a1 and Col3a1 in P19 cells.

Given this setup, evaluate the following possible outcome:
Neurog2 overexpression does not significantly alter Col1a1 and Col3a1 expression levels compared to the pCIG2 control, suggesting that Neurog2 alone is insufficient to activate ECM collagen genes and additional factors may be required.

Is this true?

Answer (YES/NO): NO